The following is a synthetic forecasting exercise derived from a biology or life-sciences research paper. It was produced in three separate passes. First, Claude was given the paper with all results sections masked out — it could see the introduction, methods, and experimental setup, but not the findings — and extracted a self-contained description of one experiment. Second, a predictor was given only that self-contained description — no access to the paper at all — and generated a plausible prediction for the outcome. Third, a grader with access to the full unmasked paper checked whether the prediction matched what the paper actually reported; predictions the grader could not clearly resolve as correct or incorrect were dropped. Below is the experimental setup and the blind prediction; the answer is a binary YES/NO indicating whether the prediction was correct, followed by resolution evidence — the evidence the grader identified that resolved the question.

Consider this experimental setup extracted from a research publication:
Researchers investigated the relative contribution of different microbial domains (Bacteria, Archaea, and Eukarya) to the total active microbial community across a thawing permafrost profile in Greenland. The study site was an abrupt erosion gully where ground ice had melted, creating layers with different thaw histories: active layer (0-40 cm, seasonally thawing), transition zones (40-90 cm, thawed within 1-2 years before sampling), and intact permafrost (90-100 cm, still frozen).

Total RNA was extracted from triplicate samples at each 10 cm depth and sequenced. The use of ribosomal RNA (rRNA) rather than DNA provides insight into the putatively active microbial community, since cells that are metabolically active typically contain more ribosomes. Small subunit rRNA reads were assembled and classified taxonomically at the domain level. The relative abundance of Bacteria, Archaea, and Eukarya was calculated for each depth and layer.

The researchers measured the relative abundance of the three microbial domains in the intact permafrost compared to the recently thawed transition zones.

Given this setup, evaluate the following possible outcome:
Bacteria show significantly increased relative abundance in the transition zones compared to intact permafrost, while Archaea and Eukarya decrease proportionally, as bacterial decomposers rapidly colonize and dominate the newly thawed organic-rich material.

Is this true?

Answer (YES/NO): NO